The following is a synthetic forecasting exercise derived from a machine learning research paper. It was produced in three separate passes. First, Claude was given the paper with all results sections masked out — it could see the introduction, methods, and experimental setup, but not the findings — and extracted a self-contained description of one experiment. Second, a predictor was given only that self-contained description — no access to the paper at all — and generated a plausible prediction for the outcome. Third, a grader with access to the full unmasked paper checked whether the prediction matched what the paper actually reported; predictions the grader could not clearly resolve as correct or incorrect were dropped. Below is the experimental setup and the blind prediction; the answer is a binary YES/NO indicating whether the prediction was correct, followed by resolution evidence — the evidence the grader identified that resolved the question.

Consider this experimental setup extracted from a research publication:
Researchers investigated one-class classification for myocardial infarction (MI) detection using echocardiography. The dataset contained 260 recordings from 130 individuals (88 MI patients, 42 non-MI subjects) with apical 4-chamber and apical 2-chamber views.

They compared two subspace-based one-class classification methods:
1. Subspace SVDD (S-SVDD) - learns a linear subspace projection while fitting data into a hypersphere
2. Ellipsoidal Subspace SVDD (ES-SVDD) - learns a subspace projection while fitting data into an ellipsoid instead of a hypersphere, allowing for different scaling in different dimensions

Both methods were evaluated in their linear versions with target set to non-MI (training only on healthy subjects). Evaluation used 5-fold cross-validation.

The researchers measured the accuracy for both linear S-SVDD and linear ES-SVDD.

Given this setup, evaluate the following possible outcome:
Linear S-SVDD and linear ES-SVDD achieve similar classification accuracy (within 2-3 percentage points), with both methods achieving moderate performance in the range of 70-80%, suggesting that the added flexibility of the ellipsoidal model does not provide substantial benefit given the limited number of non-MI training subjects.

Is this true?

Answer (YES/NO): NO